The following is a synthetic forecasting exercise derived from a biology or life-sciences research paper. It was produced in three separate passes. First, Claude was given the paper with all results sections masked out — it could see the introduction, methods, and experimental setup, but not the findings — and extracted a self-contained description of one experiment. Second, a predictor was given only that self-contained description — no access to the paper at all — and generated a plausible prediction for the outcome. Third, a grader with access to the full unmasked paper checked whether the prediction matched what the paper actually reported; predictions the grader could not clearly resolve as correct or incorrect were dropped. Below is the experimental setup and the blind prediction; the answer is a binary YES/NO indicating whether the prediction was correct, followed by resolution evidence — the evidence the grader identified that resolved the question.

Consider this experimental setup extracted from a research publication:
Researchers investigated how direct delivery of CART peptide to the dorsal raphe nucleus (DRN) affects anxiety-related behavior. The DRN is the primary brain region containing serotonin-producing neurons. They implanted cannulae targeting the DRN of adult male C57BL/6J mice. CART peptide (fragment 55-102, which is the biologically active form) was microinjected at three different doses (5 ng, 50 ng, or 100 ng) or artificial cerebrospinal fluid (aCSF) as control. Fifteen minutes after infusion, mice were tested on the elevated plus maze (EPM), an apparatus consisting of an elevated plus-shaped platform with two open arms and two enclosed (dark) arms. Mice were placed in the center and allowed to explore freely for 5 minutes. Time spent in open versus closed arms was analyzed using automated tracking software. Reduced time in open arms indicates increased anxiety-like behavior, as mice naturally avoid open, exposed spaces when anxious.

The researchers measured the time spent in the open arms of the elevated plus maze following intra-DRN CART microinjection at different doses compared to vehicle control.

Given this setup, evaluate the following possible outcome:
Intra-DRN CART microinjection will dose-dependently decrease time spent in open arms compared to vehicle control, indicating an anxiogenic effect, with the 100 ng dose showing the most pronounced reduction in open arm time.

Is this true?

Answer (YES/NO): YES